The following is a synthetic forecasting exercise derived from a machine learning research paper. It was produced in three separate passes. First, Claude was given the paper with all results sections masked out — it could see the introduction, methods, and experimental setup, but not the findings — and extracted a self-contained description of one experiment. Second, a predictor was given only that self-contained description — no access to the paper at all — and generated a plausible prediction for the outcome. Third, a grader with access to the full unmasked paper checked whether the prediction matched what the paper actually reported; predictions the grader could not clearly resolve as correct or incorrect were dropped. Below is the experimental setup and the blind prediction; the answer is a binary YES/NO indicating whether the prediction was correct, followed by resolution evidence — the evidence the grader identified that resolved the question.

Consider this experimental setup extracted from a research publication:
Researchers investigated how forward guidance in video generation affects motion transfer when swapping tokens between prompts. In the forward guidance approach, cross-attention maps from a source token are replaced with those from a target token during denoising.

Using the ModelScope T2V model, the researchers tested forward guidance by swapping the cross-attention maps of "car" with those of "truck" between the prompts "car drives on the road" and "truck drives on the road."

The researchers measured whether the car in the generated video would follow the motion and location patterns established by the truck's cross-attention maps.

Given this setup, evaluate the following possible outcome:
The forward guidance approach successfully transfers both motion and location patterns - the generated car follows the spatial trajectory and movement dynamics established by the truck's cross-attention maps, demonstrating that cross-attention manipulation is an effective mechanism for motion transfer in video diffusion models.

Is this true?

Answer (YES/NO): NO